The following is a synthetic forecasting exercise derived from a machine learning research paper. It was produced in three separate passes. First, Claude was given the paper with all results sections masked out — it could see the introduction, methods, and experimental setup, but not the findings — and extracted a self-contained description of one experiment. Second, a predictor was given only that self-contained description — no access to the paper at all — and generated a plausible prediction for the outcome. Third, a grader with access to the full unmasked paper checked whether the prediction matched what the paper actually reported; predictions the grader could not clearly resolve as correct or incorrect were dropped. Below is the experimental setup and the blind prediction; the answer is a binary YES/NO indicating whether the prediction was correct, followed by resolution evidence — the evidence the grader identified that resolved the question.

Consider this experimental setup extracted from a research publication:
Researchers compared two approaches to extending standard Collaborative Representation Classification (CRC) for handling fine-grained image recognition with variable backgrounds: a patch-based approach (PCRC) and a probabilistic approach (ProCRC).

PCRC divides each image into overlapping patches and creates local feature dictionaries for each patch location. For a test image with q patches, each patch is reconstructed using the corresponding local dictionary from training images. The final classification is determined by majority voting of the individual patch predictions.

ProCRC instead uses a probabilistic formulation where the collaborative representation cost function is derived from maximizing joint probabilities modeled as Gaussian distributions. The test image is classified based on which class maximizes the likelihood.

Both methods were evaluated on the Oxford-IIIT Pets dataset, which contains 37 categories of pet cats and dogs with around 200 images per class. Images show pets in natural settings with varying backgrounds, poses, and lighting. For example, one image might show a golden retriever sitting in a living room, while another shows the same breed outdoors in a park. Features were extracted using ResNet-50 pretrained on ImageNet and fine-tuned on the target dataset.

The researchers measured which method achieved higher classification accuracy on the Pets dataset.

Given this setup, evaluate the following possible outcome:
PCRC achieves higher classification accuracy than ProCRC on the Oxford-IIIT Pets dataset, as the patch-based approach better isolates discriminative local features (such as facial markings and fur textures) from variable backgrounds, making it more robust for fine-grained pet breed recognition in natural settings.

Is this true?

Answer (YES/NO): NO